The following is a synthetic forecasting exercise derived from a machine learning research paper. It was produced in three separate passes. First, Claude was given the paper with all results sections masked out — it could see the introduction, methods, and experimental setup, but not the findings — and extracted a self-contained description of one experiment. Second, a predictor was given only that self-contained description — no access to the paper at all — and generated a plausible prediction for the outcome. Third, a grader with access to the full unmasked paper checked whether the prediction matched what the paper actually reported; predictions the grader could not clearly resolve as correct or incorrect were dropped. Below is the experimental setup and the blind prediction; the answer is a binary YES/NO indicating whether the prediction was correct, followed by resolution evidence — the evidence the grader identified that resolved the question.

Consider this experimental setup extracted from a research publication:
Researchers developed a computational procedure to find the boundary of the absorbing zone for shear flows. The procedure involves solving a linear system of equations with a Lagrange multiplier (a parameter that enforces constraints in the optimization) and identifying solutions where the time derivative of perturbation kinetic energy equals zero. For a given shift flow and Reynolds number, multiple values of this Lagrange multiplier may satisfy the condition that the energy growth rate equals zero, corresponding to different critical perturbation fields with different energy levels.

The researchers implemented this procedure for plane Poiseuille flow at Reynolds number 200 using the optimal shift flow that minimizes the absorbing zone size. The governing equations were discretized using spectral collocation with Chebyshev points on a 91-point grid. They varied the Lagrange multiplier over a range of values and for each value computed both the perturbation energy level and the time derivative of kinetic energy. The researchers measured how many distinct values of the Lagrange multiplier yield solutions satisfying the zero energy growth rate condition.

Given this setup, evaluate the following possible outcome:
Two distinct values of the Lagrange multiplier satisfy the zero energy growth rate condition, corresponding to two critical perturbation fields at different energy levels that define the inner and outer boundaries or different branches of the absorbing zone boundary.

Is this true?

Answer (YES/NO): NO